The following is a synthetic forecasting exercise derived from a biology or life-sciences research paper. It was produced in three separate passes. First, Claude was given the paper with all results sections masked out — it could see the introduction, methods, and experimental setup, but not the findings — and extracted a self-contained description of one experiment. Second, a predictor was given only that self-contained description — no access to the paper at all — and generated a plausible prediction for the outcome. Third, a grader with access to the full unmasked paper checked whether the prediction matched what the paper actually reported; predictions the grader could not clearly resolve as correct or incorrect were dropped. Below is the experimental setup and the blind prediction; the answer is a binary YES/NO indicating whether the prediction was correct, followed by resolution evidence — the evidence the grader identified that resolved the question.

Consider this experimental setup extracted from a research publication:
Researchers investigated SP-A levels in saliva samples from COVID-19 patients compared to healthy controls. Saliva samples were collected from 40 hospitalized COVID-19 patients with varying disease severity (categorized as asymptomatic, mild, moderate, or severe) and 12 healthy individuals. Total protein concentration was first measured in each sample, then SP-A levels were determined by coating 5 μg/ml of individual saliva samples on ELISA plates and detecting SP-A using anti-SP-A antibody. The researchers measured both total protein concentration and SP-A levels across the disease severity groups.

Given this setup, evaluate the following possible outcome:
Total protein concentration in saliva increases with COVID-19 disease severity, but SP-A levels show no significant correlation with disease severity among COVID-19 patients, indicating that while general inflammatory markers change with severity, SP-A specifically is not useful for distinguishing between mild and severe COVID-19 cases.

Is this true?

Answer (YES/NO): NO